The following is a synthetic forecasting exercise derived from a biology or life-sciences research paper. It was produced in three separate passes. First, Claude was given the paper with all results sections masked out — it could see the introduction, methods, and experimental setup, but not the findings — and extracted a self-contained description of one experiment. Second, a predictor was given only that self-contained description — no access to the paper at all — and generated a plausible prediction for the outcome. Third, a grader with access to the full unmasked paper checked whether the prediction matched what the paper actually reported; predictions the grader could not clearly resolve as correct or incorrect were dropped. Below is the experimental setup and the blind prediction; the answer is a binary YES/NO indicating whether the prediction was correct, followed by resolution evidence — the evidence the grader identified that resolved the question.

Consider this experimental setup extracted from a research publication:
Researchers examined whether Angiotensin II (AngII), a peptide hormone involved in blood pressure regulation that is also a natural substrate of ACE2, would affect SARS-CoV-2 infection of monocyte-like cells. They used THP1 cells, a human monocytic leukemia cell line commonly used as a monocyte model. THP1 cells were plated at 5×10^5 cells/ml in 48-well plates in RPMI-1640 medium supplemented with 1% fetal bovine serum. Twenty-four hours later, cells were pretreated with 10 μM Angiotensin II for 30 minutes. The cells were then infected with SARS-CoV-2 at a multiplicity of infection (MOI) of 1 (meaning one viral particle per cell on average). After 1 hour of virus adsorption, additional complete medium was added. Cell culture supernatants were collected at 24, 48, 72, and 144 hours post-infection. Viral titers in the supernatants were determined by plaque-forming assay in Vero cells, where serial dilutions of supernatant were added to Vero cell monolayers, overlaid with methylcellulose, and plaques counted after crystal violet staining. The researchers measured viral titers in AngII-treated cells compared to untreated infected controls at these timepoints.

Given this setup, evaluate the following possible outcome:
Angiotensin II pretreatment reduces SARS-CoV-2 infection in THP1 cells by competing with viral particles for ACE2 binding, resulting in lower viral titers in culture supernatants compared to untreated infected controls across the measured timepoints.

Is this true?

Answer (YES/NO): YES